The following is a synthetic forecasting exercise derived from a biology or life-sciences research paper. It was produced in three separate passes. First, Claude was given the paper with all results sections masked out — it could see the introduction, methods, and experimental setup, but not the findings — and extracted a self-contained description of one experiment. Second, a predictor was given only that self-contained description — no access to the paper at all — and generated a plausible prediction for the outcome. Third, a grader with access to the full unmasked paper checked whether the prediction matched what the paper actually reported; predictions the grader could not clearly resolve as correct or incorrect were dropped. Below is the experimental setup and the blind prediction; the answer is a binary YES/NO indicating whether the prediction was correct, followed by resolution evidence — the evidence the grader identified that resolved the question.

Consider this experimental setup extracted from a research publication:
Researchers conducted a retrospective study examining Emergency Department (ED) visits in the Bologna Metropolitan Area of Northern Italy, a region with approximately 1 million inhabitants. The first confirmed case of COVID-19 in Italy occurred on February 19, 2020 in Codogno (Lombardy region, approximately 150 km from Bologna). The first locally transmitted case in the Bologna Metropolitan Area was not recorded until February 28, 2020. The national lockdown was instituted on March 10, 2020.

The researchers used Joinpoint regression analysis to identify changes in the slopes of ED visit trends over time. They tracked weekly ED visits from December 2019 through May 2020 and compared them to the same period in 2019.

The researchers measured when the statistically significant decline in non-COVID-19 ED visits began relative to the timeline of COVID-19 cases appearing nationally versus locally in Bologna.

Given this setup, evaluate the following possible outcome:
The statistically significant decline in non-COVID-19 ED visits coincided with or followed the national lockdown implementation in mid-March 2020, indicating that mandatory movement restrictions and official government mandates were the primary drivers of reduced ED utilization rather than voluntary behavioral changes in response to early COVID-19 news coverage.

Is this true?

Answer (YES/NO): NO